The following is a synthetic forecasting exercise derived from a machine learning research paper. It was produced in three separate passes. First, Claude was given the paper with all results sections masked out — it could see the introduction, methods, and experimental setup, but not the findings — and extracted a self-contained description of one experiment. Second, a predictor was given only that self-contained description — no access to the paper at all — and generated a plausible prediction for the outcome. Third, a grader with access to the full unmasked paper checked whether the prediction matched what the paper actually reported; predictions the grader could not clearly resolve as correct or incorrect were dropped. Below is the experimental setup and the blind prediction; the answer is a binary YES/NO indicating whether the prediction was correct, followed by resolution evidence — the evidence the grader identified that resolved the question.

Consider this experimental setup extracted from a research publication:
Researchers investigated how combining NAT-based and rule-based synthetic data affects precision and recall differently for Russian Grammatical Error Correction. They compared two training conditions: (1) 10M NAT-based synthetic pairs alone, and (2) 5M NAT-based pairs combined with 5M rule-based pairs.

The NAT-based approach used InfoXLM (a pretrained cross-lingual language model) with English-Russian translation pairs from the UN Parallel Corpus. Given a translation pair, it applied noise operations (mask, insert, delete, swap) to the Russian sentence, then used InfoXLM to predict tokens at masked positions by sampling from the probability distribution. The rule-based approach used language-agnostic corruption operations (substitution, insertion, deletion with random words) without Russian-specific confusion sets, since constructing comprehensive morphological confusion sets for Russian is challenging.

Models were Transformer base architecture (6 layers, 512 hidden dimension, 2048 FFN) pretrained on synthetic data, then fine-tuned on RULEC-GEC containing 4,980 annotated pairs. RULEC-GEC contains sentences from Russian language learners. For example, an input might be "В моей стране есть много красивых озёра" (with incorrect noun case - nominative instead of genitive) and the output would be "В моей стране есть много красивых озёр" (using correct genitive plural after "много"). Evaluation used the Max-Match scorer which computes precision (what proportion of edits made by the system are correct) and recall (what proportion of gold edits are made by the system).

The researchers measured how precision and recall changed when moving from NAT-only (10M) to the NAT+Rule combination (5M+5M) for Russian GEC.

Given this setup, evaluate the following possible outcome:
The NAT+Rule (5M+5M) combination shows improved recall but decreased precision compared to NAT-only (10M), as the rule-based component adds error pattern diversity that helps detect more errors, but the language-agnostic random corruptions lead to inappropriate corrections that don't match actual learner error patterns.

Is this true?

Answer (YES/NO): NO